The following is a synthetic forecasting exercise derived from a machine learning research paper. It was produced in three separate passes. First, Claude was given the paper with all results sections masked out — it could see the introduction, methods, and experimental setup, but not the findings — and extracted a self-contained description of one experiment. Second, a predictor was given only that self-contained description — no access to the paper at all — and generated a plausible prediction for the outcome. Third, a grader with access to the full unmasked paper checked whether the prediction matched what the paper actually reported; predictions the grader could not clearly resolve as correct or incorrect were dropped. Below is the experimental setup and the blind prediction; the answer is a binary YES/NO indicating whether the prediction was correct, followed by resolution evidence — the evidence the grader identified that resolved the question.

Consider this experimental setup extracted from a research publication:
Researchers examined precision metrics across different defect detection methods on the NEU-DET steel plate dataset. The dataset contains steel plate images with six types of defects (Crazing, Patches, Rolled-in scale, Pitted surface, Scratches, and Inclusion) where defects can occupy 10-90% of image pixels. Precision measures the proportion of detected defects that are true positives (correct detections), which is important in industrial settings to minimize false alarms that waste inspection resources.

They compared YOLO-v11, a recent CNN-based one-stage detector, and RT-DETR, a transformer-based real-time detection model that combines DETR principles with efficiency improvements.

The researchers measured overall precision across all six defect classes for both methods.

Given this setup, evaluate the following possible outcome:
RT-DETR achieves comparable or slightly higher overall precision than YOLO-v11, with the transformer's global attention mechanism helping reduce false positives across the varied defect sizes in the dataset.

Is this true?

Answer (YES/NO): NO